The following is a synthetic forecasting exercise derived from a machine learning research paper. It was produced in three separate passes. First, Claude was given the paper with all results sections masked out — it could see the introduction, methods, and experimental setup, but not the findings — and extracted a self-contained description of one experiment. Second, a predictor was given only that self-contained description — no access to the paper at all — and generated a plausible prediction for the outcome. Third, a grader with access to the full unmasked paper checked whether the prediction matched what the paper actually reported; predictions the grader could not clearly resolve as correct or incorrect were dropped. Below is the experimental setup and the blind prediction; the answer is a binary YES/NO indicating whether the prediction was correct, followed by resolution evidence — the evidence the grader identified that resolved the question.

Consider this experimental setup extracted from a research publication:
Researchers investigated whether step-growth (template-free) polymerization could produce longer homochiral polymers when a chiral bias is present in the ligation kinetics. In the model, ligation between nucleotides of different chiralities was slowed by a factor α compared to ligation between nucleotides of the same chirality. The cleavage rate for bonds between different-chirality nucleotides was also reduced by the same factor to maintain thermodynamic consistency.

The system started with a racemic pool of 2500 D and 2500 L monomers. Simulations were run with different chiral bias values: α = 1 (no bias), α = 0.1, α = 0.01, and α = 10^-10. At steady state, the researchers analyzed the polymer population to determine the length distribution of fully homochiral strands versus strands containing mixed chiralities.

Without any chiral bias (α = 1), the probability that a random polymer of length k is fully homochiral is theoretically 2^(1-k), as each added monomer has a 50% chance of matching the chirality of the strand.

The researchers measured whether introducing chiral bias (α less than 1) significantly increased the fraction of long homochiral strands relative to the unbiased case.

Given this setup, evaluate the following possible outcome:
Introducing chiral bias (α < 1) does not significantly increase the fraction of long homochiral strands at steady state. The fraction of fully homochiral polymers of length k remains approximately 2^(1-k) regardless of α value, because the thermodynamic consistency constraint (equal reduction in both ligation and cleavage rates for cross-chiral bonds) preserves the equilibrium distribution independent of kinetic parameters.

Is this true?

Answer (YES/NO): NO